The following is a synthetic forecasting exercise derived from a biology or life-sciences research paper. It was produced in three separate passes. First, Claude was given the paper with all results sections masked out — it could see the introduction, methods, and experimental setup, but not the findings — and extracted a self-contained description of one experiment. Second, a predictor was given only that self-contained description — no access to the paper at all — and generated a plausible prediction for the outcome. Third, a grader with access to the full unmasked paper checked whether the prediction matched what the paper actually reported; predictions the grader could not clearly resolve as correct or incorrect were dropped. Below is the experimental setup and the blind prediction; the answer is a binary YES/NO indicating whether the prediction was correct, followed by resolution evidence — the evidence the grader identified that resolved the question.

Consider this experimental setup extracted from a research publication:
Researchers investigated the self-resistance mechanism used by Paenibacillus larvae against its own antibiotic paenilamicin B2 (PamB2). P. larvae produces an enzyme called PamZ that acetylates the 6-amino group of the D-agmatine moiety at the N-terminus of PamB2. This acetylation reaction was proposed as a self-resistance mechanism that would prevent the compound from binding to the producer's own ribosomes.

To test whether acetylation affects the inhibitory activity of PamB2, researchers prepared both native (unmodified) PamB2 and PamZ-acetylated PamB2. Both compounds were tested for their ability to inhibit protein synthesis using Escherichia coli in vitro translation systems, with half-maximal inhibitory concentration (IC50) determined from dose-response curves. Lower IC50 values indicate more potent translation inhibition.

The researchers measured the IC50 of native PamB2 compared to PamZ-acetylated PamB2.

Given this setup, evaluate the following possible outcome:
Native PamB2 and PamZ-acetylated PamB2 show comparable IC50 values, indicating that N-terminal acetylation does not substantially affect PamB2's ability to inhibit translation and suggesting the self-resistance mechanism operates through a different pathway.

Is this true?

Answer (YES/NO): NO